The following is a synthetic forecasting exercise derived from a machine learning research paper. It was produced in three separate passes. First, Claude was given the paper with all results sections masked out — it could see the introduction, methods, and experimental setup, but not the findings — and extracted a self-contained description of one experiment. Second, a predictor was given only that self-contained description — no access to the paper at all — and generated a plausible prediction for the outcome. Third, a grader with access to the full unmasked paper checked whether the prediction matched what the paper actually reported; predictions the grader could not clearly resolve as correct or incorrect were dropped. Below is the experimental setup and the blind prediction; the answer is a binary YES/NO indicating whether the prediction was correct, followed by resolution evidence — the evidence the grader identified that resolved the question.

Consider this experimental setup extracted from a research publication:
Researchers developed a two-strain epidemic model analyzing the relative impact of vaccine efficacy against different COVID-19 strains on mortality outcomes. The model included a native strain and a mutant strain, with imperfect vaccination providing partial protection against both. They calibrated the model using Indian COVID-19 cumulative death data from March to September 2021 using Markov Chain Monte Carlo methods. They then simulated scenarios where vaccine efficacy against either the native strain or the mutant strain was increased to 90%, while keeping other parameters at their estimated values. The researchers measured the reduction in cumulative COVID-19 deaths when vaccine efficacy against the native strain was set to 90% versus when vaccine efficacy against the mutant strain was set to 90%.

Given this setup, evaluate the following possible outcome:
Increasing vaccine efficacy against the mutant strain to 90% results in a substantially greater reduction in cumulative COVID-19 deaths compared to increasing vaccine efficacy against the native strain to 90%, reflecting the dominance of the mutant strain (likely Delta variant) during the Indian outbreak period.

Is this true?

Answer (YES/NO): NO